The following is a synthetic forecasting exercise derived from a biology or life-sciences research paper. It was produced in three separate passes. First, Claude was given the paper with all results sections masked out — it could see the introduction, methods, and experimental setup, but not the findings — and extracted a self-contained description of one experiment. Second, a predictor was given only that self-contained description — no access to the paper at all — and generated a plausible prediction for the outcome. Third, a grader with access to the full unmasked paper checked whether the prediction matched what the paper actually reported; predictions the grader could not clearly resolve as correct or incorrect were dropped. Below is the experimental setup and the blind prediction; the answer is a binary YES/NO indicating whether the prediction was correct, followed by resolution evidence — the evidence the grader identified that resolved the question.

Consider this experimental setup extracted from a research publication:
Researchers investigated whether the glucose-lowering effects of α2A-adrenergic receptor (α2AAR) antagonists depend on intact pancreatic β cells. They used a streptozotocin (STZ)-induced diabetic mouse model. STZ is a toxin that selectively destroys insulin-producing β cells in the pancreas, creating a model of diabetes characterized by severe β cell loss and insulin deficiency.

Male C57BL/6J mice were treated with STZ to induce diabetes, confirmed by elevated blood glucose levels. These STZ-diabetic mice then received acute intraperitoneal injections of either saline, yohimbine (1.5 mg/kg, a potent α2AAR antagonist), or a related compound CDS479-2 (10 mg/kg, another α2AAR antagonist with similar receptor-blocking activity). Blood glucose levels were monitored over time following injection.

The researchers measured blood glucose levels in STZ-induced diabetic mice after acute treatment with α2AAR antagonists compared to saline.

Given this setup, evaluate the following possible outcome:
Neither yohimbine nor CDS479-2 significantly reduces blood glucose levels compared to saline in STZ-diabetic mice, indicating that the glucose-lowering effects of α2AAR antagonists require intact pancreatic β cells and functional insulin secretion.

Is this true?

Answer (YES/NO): YES